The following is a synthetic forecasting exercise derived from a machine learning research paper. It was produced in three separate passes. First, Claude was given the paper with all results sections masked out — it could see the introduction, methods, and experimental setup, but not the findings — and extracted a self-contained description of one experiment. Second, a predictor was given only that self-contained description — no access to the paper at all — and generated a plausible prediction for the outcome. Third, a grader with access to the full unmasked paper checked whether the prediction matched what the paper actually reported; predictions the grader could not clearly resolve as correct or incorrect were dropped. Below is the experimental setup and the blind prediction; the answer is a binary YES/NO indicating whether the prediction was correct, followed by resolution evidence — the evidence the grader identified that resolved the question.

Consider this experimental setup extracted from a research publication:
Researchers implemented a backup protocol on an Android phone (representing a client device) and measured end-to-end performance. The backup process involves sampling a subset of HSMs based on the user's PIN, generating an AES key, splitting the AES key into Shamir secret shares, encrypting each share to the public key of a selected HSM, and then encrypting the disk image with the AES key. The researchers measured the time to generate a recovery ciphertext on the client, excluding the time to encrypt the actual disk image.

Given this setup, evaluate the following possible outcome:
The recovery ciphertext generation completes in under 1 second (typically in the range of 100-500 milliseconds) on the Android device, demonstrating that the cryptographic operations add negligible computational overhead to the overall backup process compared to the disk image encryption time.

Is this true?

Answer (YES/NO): YES